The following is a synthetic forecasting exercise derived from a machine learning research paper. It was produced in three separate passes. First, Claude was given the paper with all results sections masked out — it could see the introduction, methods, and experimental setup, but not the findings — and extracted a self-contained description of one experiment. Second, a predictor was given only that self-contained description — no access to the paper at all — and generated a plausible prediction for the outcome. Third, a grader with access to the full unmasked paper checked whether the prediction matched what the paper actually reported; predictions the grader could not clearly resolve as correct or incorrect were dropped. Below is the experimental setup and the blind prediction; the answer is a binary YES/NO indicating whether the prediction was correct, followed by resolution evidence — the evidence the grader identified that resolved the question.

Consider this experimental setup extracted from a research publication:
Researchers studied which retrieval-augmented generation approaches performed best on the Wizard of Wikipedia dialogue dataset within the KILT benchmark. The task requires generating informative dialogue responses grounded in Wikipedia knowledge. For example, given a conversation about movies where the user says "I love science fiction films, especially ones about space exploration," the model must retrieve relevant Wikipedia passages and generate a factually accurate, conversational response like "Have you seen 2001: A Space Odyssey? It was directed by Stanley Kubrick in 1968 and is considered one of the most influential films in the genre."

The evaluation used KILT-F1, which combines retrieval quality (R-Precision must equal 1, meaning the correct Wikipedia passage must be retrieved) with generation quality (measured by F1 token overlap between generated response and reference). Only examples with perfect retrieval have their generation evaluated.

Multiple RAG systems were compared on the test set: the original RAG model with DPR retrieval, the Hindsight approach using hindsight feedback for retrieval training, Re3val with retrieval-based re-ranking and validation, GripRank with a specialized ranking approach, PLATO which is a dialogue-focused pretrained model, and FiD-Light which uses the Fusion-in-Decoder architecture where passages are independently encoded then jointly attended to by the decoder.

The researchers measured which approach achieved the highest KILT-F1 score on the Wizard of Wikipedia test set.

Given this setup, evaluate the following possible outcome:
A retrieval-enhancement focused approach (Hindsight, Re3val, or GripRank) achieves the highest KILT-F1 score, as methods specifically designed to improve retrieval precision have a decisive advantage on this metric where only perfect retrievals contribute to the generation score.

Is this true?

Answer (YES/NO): YES